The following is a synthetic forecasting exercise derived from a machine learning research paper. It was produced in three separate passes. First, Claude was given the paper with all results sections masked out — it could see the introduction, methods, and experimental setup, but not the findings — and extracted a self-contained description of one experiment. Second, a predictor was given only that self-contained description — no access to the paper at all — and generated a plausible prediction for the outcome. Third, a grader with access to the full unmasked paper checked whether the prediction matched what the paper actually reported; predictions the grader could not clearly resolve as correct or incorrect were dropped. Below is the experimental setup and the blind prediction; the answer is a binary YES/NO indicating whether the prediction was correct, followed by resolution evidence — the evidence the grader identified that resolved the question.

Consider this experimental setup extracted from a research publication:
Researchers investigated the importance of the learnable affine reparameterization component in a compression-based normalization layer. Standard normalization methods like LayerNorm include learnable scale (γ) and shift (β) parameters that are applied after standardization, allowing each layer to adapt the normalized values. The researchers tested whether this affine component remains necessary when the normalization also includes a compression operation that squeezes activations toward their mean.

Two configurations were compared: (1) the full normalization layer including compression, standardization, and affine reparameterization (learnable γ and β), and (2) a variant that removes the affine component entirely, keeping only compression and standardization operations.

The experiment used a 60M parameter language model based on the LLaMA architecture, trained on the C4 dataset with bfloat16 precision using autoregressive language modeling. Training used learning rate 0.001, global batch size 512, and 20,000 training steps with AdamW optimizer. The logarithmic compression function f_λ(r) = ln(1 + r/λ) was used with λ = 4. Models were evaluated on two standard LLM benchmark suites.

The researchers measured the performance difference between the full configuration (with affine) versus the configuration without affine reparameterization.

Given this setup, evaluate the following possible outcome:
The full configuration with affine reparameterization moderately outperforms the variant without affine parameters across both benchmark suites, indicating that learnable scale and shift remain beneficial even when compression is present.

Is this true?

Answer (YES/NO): NO